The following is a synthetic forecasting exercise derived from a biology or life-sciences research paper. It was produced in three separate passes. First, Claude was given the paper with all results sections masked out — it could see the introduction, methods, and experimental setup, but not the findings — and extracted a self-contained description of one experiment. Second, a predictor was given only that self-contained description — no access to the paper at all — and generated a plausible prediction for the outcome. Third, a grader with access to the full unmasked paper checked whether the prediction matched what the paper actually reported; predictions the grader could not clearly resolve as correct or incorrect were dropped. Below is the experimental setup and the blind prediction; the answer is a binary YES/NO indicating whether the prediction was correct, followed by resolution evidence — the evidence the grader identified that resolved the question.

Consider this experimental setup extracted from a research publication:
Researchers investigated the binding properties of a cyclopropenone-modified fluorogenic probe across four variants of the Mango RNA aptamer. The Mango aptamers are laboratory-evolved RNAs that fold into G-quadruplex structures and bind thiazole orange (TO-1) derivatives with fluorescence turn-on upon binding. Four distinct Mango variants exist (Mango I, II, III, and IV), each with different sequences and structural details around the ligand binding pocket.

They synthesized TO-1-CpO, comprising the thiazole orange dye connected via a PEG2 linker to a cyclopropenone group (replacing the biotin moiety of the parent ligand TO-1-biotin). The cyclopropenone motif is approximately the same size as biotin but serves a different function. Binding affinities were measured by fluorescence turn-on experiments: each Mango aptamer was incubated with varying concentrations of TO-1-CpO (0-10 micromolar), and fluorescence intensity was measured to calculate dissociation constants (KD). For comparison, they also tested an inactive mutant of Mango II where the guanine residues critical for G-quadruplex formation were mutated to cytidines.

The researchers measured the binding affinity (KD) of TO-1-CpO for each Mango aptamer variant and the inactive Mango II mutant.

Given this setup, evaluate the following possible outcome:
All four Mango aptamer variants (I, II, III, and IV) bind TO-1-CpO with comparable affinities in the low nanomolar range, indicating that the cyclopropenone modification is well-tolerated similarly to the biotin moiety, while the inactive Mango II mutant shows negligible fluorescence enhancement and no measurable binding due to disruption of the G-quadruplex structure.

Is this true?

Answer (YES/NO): NO